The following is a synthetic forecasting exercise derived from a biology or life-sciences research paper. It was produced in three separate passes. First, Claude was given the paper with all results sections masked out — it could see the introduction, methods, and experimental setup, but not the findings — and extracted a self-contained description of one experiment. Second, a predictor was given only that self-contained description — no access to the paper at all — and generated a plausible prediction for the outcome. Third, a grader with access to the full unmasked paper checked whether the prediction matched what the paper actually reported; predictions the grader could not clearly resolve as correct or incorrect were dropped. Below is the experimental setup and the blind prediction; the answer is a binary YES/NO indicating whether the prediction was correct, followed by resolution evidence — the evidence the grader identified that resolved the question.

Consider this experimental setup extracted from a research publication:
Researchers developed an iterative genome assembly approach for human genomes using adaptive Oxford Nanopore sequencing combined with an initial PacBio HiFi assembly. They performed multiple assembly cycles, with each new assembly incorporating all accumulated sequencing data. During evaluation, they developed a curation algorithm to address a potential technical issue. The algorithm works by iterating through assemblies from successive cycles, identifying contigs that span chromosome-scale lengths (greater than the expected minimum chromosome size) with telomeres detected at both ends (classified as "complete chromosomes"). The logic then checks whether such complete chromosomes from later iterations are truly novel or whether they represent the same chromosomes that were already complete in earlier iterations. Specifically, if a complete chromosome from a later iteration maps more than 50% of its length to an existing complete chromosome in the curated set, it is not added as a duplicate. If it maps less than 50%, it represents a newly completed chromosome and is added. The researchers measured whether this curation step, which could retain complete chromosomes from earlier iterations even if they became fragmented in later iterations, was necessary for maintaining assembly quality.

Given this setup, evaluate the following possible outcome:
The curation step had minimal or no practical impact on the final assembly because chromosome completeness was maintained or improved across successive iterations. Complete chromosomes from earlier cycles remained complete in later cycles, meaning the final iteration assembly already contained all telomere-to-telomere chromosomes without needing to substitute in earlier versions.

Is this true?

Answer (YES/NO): NO